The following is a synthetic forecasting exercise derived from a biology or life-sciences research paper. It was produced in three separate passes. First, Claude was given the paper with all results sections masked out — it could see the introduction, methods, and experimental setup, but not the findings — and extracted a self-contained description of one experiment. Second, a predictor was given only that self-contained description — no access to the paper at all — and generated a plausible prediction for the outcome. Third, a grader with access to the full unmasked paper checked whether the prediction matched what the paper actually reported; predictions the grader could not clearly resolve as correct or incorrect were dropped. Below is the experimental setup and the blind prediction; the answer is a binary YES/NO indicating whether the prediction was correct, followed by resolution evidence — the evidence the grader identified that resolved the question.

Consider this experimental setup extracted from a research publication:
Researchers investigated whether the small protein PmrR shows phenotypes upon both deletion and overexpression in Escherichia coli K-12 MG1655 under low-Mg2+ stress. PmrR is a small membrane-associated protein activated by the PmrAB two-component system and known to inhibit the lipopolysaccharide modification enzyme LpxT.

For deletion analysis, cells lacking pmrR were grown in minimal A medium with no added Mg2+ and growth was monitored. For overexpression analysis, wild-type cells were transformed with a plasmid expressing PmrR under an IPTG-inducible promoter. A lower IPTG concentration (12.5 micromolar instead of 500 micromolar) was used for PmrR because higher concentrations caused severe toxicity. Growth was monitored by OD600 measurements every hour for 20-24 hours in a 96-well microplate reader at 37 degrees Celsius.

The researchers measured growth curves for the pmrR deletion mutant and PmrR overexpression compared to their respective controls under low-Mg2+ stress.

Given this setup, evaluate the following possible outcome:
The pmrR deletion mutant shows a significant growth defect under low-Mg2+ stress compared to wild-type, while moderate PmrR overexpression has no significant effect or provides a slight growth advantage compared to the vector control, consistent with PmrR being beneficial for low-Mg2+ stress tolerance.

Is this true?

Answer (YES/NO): NO